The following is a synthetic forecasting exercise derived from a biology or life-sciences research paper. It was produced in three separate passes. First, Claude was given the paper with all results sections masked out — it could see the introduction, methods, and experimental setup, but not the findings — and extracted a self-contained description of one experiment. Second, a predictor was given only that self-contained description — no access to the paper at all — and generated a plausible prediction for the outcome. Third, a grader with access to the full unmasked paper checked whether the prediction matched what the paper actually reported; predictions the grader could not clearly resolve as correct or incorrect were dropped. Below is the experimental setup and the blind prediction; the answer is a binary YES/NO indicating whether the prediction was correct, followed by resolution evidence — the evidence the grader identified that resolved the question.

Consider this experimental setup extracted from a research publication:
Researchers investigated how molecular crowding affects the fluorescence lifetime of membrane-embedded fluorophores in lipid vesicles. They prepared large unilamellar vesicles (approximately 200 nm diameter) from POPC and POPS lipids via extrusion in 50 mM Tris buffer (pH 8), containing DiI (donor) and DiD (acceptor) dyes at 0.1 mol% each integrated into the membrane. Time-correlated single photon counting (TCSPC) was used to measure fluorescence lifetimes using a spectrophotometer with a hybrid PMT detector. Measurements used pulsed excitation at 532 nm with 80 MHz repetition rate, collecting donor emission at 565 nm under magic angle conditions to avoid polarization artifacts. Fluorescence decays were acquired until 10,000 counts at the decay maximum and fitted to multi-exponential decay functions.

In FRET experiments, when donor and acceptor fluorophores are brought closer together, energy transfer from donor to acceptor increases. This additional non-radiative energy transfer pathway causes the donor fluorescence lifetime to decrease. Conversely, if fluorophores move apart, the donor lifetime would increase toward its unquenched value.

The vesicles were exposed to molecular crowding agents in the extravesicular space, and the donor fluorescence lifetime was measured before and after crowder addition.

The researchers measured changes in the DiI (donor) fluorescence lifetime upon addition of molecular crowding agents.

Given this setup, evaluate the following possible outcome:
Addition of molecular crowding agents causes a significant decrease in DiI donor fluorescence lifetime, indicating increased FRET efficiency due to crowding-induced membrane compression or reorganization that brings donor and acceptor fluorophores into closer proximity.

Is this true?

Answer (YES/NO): YES